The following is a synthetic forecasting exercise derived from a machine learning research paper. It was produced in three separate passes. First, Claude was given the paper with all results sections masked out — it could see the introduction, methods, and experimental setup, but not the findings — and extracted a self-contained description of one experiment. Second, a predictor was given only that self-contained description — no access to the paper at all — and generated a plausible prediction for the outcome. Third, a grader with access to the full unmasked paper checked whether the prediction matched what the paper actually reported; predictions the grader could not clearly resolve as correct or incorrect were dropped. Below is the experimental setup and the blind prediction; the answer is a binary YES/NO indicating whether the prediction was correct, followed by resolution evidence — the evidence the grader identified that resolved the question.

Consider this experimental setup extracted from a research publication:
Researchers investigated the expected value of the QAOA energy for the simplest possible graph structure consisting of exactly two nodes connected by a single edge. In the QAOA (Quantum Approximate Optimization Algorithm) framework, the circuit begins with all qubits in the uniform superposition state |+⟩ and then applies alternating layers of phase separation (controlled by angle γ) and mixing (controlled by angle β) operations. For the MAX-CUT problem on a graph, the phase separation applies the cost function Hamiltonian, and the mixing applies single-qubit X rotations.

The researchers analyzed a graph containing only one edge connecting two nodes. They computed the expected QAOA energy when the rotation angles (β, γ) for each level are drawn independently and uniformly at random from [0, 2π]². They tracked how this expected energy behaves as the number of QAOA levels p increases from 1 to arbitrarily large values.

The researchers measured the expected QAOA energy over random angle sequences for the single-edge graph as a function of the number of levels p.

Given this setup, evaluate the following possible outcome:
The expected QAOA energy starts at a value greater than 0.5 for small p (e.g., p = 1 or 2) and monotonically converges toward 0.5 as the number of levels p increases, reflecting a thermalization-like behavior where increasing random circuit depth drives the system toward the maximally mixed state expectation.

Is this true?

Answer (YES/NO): NO